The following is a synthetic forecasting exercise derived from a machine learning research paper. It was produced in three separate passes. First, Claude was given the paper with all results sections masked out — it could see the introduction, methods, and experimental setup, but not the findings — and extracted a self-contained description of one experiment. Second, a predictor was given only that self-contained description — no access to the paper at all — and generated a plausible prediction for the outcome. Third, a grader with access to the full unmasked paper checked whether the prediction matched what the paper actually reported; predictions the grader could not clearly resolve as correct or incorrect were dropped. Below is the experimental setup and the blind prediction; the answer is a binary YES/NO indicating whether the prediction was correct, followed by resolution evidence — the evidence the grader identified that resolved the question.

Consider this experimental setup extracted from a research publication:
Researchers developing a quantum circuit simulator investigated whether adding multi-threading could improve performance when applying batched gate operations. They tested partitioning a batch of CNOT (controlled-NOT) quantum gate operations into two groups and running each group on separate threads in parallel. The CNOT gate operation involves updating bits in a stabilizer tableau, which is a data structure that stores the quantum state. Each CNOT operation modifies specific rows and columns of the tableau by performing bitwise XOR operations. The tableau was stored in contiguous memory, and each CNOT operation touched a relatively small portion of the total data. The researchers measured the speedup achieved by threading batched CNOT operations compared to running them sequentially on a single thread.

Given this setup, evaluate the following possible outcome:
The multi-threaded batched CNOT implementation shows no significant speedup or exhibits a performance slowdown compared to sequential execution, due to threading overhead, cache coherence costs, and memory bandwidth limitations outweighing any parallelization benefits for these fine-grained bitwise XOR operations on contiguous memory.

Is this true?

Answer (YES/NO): YES